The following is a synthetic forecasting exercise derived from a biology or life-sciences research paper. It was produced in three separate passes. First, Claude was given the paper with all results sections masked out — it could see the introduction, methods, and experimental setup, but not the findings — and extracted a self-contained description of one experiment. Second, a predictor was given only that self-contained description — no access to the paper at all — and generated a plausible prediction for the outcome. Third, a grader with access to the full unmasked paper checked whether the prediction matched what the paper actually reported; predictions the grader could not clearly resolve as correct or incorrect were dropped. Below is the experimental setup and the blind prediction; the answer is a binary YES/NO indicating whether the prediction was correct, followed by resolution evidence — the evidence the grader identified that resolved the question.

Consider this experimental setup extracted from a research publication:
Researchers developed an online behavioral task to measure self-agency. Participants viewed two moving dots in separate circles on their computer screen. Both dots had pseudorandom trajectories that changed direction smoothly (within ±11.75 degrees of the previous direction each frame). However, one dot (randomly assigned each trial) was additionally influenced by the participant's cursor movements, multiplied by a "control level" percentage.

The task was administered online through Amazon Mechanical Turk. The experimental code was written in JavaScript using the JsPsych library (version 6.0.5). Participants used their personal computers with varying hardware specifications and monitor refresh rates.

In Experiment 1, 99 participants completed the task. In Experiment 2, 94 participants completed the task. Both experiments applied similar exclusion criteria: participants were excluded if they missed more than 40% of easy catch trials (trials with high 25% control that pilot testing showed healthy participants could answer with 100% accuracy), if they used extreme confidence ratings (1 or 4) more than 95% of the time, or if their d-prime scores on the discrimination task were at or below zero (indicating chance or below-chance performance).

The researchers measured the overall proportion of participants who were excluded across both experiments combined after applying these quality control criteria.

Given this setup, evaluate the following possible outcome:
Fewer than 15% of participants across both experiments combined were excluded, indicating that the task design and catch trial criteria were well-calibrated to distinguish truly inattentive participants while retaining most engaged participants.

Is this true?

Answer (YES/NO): NO